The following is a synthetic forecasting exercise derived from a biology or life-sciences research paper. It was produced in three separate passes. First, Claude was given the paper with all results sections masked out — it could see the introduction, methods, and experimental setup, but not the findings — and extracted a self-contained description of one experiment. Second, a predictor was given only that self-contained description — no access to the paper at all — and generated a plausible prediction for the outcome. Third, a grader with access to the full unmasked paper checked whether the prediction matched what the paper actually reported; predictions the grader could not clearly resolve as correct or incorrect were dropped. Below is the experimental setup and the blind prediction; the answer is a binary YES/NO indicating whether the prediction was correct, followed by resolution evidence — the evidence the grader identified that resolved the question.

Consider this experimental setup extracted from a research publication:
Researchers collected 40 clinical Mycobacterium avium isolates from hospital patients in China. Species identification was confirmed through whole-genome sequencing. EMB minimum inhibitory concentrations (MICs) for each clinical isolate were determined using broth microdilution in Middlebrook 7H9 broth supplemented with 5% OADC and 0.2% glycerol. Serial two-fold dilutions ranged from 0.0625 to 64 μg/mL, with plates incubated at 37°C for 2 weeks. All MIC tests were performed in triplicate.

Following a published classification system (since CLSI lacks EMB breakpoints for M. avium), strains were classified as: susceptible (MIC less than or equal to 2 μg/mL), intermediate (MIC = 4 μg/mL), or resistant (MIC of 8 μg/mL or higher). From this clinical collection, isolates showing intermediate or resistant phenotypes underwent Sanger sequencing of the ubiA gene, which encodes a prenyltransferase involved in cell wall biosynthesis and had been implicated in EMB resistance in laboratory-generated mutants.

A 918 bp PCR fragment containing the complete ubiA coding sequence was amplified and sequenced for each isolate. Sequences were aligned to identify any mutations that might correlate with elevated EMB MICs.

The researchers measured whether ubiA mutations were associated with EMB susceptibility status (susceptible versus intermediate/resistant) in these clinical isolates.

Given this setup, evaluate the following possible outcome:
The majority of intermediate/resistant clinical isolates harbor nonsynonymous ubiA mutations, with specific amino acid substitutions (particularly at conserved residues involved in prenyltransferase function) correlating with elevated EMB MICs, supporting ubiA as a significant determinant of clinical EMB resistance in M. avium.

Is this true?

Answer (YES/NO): YES